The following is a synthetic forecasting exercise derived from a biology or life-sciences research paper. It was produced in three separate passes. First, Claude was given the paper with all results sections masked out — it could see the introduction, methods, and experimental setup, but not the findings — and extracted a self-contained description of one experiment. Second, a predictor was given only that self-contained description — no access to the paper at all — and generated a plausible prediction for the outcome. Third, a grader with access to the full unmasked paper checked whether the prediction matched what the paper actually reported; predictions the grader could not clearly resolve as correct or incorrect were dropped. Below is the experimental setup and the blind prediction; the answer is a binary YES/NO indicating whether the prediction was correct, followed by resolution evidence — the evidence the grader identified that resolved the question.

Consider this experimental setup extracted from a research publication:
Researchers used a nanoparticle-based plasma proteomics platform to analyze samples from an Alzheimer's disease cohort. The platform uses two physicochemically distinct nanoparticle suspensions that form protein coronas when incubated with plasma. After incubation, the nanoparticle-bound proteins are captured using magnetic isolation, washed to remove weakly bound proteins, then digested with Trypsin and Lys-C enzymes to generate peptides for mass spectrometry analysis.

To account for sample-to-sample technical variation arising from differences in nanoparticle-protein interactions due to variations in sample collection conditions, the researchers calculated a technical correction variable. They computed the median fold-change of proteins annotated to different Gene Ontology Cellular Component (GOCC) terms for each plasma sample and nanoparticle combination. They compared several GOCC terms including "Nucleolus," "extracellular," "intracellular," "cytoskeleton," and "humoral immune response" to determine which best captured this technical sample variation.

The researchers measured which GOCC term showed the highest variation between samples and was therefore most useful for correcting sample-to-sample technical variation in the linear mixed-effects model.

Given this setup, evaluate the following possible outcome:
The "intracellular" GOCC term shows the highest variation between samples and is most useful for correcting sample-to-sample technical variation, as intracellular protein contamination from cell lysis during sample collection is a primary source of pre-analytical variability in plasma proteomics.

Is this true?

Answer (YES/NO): NO